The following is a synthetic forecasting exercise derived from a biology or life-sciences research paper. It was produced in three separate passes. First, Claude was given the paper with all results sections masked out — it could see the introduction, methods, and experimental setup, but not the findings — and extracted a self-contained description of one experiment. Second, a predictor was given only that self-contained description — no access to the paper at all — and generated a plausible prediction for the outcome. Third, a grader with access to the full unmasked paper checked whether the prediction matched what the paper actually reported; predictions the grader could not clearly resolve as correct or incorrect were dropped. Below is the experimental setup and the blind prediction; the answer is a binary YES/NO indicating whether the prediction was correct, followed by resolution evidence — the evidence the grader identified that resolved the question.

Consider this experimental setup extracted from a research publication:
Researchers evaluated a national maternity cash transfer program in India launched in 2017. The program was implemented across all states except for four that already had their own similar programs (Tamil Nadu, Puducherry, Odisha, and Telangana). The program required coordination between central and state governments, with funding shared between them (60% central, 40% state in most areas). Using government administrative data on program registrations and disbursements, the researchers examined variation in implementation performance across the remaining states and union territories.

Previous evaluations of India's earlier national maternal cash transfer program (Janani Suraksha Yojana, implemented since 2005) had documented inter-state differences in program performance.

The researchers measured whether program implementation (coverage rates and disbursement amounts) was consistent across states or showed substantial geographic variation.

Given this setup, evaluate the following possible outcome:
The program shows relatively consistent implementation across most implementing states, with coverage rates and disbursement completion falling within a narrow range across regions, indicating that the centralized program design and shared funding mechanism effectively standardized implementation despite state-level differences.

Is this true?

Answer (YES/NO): NO